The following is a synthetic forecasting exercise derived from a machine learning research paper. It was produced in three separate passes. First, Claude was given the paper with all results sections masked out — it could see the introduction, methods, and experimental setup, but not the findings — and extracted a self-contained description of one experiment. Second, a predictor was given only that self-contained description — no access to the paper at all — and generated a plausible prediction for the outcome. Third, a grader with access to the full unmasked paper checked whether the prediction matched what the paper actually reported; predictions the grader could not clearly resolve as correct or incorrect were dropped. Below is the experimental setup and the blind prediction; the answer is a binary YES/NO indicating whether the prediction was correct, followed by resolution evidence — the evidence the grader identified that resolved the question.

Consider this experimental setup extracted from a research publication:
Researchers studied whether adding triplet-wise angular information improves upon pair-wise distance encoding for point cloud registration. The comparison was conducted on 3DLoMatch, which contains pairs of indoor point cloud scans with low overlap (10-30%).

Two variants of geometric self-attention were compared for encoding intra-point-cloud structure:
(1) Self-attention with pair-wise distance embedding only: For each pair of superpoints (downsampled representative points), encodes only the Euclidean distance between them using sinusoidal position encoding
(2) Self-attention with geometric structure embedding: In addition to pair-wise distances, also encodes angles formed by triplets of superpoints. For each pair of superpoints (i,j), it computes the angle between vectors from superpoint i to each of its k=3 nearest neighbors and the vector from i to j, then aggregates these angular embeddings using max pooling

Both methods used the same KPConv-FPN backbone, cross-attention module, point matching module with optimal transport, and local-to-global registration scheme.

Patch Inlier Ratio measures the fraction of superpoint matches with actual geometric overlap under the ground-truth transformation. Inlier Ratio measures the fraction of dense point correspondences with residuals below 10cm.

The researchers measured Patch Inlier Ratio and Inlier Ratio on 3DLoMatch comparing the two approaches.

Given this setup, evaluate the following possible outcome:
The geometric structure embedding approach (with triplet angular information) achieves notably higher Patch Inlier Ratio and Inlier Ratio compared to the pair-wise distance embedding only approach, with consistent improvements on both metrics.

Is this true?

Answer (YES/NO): YES